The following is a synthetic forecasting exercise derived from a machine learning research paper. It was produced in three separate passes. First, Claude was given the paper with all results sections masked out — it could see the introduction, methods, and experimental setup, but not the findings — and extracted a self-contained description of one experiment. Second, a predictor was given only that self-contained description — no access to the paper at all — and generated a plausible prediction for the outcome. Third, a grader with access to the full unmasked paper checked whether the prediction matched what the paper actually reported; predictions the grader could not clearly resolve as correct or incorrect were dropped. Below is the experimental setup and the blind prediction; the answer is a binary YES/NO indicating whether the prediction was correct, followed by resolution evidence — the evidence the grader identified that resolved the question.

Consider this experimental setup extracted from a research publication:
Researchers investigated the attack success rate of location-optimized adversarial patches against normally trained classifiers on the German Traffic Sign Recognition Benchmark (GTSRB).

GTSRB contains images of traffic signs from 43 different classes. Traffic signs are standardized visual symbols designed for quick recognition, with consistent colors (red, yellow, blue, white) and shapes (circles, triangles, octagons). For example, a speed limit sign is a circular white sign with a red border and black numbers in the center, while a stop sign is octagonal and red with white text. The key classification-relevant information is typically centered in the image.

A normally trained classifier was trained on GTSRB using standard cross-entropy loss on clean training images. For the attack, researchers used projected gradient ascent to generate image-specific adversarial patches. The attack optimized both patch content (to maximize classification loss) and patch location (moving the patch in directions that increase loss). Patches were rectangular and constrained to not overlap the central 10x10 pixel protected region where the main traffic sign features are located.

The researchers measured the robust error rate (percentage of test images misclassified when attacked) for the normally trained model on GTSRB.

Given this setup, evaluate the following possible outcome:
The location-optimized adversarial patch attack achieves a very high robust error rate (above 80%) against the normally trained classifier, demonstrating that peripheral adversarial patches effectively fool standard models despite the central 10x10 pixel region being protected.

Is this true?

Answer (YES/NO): YES